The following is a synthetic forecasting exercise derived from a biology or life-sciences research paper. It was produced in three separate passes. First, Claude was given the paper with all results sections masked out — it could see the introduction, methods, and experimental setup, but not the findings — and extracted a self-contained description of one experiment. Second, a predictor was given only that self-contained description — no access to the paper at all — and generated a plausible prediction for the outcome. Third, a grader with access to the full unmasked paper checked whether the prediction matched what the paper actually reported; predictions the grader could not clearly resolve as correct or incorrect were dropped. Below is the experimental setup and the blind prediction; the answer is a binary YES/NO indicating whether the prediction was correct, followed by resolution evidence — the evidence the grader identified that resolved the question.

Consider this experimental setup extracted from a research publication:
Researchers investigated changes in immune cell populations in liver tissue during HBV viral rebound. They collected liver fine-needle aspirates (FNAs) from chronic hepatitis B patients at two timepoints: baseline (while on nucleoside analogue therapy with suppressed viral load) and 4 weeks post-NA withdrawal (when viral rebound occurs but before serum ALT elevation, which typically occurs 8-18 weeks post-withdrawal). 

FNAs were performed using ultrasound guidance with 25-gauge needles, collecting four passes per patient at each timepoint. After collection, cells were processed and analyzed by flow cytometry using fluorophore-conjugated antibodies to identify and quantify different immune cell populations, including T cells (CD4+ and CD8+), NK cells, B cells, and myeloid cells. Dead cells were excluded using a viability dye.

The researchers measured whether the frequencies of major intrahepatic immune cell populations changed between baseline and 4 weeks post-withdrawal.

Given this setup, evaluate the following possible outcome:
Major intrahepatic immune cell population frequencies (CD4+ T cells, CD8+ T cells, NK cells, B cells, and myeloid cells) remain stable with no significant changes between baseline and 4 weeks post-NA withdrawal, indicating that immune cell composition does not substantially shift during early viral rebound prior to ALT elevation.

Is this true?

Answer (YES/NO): YES